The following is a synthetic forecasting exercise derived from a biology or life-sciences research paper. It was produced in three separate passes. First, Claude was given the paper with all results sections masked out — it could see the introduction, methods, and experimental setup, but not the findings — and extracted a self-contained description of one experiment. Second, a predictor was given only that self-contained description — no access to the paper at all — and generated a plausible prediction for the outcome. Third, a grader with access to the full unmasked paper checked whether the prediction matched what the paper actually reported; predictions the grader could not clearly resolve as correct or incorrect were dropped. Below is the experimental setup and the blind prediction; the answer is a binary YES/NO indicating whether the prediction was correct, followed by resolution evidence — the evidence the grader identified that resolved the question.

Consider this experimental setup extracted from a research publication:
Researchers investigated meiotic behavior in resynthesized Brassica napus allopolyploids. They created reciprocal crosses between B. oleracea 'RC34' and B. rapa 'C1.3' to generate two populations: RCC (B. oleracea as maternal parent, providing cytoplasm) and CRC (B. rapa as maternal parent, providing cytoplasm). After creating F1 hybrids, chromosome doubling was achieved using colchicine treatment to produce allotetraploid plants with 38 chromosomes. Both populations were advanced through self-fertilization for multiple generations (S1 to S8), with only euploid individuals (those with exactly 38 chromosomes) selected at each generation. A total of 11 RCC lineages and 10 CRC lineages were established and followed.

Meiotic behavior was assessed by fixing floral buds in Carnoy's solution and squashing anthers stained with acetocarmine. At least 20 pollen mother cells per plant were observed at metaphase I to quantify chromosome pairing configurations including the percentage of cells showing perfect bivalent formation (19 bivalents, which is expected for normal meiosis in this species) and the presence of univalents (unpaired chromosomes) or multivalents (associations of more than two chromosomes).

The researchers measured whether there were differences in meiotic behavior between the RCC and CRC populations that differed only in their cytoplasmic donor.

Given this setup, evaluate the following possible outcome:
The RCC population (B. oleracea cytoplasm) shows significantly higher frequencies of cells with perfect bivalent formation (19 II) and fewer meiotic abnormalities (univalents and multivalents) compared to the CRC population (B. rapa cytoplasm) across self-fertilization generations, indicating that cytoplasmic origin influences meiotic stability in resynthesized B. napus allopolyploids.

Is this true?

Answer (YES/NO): NO